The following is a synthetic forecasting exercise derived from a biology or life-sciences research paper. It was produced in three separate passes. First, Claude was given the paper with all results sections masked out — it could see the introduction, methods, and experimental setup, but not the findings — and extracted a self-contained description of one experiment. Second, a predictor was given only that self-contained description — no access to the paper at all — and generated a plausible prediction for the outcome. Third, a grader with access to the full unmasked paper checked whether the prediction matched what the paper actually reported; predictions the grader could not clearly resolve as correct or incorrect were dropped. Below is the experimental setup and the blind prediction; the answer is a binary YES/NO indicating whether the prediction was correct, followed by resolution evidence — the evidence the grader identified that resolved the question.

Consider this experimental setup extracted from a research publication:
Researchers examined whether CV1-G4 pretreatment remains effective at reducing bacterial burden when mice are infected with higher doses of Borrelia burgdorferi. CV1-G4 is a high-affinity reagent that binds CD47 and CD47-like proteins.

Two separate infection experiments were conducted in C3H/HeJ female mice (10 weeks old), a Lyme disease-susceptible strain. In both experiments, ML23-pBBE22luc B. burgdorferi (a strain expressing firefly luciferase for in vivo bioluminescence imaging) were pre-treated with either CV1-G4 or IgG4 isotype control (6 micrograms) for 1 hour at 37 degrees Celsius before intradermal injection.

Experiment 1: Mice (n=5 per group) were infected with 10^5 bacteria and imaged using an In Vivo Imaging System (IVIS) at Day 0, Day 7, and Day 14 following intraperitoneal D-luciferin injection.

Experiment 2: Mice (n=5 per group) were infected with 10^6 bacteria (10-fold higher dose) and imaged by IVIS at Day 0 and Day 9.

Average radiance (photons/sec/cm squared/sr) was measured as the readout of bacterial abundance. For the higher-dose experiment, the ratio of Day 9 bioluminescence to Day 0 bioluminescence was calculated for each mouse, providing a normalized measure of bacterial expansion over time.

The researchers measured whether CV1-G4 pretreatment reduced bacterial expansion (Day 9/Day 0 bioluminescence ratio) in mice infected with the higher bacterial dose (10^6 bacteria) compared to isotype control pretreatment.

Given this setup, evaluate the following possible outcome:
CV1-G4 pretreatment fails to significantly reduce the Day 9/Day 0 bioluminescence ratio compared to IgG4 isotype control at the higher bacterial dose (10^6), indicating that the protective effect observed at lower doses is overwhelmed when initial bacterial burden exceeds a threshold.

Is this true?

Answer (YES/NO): NO